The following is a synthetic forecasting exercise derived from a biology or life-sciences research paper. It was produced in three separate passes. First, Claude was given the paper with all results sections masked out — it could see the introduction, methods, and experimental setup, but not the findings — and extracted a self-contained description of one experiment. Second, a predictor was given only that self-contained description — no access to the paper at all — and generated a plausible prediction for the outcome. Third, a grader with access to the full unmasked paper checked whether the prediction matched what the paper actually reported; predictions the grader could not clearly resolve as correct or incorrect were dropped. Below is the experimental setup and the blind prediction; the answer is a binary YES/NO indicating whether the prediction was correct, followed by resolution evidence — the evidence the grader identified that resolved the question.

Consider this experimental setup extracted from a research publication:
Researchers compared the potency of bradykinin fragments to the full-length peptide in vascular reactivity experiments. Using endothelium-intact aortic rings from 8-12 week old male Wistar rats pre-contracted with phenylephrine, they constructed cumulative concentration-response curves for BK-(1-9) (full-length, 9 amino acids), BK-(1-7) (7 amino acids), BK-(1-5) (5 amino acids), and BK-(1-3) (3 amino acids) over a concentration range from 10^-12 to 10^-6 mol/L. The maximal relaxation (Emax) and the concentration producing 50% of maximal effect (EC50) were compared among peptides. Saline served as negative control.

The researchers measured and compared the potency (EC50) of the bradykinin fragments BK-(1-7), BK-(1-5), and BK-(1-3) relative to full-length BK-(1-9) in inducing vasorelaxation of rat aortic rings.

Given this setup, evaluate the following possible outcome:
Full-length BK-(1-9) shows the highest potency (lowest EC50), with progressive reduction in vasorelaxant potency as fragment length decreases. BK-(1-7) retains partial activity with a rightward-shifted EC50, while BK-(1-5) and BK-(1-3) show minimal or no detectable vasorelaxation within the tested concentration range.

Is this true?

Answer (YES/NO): NO